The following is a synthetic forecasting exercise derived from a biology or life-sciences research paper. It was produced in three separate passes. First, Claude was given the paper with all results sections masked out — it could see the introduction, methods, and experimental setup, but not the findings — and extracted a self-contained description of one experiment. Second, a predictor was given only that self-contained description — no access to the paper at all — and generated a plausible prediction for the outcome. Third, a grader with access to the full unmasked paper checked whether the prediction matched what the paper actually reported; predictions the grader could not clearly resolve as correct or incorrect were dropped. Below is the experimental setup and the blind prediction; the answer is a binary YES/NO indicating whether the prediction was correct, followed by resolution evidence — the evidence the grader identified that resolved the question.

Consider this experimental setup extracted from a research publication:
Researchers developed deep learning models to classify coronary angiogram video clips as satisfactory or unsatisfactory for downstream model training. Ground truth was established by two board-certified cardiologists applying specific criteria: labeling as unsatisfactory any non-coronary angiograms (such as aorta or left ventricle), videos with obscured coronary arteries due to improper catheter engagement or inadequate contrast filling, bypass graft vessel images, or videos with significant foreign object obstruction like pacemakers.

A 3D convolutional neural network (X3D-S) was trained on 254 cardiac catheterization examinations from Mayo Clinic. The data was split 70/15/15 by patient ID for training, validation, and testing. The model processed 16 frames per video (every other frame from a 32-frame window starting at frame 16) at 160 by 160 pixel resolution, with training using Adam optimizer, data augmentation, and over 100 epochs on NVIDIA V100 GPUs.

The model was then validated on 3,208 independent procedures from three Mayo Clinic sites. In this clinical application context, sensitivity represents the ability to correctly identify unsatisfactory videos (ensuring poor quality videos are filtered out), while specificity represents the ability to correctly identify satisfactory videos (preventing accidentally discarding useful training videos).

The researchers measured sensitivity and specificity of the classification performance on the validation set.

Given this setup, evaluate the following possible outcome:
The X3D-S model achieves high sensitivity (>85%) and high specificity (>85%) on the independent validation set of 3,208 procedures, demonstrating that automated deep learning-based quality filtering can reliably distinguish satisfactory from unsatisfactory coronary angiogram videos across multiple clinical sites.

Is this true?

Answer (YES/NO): NO